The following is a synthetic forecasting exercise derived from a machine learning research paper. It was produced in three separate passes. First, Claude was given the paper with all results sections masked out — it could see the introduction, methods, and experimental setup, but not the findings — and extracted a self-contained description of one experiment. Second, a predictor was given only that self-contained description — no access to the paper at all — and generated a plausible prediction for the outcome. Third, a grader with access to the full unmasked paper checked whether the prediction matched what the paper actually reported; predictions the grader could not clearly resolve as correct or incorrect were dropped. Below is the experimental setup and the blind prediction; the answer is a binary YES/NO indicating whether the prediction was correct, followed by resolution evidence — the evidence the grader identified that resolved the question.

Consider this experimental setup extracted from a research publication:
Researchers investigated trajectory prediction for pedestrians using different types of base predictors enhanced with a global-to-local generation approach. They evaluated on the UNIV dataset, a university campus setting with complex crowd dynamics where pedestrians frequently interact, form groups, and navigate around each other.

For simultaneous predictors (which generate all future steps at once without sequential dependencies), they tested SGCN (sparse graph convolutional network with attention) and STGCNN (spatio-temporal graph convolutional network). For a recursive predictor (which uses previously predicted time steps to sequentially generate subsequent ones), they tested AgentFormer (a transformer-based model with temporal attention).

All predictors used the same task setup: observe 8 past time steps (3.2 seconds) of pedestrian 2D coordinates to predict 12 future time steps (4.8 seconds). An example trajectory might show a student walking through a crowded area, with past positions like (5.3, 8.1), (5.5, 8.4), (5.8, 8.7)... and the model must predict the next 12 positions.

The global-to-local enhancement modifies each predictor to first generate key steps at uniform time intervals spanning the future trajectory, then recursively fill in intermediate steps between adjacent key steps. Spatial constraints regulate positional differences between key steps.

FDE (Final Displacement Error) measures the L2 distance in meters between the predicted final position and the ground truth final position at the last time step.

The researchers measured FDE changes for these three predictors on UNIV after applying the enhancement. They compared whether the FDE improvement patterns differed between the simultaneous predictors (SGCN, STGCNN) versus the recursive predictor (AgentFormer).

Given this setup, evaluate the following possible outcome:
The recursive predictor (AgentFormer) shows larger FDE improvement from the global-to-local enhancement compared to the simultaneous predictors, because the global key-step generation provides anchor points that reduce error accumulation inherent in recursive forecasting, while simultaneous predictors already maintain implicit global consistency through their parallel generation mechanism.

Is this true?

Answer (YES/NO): YES